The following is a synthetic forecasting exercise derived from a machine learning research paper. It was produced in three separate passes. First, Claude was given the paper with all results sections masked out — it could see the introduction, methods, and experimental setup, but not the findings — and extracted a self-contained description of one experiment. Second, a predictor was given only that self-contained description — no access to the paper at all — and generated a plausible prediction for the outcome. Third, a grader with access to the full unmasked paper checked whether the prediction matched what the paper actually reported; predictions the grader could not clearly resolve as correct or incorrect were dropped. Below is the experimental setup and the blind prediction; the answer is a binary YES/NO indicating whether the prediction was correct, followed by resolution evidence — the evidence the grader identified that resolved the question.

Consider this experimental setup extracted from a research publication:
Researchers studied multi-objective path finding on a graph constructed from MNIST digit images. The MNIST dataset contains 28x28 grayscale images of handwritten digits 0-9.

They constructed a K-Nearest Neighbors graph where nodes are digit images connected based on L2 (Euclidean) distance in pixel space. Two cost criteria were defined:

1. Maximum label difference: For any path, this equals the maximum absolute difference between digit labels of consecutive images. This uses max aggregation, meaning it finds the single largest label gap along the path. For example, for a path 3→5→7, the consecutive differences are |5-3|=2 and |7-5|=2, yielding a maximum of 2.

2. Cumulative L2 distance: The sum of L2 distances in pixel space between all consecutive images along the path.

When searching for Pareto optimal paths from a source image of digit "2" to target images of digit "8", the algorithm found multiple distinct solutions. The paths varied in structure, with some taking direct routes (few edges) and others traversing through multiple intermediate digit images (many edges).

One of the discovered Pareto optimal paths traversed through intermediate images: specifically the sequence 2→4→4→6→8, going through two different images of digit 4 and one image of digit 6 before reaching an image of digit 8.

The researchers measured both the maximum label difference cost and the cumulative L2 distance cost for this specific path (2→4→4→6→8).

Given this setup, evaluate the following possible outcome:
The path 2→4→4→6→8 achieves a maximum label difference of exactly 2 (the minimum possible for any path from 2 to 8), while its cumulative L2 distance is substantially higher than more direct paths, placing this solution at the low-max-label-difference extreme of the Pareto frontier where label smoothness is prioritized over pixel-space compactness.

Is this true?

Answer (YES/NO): YES